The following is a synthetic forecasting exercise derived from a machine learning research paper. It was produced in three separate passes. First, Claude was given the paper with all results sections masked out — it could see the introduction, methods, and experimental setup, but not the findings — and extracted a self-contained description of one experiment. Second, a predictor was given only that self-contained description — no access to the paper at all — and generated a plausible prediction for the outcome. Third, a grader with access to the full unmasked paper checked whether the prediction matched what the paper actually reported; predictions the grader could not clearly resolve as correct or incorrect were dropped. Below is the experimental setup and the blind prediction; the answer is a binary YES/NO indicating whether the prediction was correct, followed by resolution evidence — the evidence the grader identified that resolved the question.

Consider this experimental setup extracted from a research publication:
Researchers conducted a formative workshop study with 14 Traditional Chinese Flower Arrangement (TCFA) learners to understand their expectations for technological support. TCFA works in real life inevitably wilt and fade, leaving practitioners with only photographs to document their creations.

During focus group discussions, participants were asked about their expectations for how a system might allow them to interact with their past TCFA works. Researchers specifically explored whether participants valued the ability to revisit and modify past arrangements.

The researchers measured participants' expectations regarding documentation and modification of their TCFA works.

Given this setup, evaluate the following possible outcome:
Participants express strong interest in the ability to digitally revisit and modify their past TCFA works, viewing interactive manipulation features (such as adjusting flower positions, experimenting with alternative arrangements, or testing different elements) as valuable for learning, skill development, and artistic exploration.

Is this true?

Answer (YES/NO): YES